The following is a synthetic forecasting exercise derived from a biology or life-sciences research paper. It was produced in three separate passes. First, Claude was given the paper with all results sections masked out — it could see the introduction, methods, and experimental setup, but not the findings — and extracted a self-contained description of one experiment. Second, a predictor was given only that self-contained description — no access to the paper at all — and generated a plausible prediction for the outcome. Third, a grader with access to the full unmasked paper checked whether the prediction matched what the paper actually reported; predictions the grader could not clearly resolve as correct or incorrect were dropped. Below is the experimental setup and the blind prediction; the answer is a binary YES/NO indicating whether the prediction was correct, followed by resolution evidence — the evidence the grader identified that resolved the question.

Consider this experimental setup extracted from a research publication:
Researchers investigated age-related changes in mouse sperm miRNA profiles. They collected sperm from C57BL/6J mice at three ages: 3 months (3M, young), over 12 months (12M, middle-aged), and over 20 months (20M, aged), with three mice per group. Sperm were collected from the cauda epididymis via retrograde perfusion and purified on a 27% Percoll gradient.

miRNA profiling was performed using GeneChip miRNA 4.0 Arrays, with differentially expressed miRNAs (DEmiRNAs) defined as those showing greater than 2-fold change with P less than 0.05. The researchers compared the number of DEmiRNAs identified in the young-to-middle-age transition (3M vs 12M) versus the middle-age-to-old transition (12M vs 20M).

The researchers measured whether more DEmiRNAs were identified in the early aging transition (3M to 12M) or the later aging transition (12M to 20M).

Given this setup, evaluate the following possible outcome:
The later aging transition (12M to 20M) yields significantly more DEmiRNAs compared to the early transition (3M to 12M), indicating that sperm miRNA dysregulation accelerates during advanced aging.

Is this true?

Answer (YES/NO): YES